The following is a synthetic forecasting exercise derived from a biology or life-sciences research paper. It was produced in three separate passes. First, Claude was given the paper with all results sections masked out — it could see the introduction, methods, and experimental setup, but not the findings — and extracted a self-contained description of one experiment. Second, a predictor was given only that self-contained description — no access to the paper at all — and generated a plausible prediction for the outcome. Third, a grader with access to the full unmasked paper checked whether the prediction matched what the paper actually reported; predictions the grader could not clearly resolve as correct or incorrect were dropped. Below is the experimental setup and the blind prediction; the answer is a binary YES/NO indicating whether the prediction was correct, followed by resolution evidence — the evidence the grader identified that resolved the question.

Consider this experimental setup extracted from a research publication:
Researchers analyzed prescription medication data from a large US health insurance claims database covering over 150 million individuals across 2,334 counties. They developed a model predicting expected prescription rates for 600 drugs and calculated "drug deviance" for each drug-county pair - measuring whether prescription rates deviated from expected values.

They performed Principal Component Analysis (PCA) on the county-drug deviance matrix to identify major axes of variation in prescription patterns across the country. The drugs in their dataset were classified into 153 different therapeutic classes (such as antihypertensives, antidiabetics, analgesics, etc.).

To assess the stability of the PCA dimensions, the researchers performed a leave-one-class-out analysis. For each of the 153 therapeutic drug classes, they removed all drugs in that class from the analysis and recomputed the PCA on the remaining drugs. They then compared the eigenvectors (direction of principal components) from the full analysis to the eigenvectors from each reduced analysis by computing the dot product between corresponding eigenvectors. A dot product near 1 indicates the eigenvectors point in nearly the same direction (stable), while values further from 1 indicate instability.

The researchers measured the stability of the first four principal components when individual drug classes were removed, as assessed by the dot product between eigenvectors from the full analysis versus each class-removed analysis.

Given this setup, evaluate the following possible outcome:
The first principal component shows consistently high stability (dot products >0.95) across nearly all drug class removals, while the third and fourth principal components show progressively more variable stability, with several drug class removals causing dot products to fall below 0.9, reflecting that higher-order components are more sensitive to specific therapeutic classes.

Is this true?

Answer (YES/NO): NO